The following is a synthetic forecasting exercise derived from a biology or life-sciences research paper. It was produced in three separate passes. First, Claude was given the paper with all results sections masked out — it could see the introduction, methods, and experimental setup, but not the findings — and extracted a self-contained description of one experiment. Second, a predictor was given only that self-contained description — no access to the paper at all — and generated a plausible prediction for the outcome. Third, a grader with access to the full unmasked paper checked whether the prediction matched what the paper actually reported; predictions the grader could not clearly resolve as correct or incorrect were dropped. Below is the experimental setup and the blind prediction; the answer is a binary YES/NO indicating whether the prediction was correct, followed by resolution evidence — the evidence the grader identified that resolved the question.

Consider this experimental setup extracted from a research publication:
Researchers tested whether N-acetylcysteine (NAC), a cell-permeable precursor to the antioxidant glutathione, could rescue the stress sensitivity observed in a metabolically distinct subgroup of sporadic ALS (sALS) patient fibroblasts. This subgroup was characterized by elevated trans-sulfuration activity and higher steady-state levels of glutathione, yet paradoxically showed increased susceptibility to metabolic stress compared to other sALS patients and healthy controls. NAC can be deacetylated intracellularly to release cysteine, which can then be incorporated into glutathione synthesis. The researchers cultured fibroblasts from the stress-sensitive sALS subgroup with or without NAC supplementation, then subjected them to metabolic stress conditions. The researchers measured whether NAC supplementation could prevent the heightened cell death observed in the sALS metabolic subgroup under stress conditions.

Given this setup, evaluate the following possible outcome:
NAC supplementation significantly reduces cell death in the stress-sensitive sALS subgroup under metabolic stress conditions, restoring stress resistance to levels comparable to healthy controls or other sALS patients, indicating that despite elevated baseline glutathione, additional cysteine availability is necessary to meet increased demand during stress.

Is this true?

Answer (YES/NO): YES